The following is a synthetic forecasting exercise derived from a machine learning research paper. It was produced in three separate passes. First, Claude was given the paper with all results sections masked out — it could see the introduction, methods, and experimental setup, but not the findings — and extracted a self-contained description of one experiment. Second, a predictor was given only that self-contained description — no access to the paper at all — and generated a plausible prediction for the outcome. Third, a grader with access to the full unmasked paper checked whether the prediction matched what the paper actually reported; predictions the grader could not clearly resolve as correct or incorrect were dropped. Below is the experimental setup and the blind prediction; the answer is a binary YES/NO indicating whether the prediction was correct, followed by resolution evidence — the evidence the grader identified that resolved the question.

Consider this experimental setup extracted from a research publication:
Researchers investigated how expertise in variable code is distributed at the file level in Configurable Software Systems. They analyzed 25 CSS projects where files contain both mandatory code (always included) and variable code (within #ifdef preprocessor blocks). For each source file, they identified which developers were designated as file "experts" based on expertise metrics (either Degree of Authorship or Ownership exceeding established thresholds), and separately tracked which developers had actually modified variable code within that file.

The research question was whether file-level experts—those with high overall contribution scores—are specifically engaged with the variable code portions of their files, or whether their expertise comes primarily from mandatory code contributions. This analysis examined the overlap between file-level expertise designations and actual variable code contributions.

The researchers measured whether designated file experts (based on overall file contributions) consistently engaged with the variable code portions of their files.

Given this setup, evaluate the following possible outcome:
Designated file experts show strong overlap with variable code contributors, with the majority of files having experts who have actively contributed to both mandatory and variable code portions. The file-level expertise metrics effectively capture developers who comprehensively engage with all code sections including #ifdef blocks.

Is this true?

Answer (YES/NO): NO